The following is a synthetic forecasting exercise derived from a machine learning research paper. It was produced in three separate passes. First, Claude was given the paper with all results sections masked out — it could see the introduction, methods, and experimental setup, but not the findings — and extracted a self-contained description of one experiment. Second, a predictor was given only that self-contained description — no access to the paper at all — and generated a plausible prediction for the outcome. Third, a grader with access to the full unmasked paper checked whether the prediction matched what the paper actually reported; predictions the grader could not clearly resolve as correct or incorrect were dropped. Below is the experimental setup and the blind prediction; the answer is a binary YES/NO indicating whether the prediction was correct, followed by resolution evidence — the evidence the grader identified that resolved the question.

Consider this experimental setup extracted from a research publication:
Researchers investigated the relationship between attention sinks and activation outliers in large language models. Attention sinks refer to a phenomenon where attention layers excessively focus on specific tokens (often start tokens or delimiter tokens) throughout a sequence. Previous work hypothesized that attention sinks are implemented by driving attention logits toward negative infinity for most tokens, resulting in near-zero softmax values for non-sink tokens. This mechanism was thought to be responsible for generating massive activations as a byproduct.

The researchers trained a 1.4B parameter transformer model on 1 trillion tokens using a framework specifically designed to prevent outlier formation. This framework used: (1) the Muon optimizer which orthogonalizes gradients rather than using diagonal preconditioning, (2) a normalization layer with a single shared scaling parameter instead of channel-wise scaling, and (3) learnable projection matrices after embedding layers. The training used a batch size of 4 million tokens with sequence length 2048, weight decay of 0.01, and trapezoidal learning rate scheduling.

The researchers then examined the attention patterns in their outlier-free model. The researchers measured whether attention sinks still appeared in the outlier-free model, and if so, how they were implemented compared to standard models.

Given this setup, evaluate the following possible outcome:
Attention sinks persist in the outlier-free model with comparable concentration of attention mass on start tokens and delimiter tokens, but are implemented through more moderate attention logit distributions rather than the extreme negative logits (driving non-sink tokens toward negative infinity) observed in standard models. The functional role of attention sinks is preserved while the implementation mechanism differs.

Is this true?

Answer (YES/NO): YES